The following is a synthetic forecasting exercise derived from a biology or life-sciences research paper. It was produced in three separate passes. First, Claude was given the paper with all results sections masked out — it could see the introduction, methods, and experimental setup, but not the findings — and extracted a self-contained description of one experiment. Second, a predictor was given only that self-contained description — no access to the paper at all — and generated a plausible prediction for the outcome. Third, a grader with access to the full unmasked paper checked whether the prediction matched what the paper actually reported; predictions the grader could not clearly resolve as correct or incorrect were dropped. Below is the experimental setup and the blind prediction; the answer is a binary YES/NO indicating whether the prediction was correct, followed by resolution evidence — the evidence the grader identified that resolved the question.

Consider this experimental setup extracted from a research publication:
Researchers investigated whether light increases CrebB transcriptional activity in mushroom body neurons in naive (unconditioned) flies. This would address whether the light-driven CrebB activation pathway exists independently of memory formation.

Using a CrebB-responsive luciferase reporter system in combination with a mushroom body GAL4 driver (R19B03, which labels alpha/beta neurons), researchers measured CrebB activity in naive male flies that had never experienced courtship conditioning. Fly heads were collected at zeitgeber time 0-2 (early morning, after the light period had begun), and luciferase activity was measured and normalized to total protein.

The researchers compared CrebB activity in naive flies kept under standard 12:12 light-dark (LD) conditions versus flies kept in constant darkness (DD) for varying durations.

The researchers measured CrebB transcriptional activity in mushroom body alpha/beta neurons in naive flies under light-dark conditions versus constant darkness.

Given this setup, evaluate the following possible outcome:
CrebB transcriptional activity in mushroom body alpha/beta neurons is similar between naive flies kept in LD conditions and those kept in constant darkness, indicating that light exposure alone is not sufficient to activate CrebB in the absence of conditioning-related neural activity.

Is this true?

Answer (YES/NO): NO